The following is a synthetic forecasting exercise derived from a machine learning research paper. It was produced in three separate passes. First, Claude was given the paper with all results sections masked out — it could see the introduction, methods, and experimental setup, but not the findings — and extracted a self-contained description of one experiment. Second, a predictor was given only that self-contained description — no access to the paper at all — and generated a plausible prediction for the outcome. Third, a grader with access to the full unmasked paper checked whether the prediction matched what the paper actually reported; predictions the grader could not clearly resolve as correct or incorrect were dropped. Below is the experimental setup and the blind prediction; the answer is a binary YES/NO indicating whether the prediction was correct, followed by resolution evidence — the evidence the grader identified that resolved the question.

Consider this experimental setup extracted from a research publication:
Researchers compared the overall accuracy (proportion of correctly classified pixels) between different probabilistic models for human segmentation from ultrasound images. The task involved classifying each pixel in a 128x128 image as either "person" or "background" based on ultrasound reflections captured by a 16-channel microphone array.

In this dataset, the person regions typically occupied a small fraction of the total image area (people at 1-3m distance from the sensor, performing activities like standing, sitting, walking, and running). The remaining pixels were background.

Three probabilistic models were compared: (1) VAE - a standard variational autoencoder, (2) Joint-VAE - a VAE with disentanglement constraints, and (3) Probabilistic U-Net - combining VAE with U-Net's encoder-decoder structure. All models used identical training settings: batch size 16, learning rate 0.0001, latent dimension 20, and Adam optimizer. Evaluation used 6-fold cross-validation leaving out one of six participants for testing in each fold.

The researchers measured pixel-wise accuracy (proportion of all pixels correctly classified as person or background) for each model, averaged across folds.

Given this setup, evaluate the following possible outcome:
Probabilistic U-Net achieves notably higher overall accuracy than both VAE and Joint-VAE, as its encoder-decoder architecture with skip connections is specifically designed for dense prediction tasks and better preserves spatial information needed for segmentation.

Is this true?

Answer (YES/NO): YES